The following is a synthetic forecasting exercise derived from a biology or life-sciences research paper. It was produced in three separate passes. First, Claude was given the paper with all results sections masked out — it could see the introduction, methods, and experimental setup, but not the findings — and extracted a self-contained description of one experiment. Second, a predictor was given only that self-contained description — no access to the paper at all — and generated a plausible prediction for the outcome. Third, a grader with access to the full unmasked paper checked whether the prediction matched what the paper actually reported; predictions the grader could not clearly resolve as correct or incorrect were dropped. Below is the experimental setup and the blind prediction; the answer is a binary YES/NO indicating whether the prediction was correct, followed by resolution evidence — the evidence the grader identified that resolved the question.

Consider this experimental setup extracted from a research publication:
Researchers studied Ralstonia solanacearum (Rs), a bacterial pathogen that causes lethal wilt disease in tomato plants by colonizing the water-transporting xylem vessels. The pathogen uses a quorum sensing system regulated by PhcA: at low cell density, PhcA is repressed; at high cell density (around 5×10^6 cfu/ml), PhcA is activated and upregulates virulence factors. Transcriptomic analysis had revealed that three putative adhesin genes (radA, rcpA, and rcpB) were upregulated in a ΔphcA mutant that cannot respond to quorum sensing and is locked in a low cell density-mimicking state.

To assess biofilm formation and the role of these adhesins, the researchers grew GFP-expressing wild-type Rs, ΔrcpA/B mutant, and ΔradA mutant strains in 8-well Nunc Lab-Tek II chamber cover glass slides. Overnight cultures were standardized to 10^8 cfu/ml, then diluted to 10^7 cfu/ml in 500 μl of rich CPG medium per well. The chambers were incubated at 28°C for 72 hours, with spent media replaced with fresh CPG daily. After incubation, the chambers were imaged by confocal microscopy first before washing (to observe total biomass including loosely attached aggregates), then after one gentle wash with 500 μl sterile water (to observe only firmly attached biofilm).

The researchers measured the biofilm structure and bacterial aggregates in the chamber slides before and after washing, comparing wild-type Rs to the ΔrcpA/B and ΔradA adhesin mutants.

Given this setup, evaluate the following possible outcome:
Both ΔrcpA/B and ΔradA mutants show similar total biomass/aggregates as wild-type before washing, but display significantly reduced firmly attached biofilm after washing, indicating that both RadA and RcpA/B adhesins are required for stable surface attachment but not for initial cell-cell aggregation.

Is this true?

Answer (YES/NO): NO